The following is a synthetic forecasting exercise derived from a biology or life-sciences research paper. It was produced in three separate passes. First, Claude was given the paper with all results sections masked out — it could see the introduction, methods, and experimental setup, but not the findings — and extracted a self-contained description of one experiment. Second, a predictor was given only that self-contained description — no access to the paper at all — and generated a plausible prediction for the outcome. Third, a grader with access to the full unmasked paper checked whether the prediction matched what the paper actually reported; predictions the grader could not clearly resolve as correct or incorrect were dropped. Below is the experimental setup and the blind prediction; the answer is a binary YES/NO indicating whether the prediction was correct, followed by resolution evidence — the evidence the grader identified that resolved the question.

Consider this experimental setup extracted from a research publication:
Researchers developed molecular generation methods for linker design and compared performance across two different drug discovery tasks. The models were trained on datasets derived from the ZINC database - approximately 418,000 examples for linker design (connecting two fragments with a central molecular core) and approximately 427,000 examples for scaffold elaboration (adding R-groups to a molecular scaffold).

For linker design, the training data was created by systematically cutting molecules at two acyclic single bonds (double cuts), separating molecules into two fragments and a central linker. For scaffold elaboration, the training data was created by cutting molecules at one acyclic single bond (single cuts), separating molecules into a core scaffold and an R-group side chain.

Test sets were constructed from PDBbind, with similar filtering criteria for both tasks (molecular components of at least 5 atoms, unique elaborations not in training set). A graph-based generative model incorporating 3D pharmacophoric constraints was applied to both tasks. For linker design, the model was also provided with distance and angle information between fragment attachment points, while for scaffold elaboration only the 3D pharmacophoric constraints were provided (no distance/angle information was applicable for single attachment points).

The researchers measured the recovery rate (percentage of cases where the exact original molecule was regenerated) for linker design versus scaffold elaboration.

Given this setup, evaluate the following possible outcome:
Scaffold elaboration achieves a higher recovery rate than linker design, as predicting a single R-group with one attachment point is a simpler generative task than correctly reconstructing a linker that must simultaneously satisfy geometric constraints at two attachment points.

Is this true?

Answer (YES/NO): NO